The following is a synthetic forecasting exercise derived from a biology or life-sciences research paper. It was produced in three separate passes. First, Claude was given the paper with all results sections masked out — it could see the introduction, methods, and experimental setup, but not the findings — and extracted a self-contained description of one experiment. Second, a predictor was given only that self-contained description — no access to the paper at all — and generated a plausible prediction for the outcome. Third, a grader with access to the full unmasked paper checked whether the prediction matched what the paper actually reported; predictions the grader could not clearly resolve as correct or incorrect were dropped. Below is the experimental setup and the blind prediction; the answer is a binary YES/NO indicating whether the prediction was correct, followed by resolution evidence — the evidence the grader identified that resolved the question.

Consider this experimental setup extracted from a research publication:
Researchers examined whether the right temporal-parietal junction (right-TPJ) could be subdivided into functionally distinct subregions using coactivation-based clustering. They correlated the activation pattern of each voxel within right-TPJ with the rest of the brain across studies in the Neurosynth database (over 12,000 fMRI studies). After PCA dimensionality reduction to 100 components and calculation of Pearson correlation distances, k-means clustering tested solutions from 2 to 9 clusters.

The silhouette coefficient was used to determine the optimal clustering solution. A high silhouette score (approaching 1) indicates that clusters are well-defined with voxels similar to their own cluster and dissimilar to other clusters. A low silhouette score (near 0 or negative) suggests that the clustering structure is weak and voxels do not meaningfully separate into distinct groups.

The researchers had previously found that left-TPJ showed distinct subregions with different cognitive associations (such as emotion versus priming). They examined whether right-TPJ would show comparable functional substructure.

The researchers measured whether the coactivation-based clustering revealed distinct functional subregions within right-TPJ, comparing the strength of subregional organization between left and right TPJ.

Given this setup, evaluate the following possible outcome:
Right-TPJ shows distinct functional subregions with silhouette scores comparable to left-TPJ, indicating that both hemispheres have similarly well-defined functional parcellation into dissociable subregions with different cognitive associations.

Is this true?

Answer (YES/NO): NO